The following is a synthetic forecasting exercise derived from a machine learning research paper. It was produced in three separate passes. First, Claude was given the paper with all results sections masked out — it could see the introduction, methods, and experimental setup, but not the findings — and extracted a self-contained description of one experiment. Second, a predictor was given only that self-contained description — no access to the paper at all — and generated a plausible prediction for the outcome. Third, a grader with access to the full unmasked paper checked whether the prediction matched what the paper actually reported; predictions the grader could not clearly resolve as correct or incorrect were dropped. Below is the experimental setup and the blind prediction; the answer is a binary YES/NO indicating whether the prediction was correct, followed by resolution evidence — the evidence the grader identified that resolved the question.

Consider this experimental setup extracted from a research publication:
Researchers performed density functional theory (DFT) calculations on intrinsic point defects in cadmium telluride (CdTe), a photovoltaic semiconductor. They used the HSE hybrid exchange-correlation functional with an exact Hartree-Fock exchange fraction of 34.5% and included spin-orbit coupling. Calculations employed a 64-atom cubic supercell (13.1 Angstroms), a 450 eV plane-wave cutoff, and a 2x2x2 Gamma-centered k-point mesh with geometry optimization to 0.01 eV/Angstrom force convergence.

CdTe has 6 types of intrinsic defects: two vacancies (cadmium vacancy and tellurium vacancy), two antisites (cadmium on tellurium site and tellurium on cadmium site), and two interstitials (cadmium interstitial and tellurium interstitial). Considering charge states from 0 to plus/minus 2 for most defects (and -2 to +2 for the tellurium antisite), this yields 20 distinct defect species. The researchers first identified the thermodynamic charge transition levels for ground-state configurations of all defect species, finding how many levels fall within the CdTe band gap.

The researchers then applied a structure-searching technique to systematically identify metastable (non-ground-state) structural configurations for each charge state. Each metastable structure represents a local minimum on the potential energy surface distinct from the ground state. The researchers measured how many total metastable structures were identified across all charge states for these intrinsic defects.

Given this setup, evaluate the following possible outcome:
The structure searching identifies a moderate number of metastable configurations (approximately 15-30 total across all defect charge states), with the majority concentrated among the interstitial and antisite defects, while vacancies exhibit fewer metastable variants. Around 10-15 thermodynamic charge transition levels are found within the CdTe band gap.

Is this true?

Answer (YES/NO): NO